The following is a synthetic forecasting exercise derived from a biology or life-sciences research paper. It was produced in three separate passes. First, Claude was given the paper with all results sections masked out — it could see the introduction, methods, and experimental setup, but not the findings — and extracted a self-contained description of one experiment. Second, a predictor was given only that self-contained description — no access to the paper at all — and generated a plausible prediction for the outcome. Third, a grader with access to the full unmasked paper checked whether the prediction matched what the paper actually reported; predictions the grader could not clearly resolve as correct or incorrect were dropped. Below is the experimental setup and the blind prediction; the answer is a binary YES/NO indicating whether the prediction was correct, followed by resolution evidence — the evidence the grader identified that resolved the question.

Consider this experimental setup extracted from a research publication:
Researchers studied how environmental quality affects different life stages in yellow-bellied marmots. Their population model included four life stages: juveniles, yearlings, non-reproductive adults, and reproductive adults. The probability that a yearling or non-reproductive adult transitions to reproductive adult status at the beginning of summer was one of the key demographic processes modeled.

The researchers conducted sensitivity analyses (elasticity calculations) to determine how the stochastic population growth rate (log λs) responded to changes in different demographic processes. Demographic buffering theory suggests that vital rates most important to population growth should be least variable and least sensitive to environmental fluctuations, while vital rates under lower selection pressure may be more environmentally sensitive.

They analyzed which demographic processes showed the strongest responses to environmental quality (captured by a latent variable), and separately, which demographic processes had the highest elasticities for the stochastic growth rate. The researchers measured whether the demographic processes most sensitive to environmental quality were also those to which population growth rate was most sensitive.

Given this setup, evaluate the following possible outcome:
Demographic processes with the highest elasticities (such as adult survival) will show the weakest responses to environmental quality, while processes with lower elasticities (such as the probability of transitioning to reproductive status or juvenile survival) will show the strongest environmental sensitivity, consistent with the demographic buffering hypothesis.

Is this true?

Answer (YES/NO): YES